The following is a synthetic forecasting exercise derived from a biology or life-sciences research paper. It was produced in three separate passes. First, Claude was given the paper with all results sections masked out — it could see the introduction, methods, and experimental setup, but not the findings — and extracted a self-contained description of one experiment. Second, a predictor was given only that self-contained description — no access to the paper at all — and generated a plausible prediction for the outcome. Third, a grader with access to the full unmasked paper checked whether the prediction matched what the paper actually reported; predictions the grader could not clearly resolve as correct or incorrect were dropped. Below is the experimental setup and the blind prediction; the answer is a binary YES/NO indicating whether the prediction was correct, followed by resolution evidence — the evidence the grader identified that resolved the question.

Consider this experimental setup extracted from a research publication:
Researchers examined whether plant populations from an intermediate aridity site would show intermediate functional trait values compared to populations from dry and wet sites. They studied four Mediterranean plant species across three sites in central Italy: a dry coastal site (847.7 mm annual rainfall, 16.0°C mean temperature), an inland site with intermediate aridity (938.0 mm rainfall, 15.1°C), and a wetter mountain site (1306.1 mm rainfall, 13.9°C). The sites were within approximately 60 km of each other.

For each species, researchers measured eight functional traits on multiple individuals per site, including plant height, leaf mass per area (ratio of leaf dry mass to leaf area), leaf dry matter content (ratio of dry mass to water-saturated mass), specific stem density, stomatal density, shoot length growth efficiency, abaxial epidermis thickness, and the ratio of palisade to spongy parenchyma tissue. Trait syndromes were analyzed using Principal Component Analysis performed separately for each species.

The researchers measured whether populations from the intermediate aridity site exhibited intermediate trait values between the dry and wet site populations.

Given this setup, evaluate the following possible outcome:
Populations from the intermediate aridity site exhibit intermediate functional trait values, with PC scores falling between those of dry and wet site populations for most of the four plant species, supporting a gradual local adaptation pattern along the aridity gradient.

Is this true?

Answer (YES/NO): NO